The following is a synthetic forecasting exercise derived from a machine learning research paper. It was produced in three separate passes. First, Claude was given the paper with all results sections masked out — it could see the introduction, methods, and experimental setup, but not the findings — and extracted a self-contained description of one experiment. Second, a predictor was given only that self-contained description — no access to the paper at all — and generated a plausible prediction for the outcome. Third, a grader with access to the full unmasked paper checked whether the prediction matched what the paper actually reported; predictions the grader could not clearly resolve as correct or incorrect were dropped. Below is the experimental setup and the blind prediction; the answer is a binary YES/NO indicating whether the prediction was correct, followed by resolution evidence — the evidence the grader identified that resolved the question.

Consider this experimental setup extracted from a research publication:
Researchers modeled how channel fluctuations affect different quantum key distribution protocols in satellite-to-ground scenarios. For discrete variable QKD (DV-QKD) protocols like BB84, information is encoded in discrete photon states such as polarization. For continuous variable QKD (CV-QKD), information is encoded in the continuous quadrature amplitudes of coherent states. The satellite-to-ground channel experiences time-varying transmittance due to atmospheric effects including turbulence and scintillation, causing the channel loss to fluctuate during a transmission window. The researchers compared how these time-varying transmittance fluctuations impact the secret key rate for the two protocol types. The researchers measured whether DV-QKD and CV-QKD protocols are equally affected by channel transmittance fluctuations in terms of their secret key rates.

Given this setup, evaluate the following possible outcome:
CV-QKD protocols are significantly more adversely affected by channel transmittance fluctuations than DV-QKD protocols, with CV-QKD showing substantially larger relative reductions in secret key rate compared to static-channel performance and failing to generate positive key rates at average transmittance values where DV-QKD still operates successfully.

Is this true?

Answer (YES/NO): NO